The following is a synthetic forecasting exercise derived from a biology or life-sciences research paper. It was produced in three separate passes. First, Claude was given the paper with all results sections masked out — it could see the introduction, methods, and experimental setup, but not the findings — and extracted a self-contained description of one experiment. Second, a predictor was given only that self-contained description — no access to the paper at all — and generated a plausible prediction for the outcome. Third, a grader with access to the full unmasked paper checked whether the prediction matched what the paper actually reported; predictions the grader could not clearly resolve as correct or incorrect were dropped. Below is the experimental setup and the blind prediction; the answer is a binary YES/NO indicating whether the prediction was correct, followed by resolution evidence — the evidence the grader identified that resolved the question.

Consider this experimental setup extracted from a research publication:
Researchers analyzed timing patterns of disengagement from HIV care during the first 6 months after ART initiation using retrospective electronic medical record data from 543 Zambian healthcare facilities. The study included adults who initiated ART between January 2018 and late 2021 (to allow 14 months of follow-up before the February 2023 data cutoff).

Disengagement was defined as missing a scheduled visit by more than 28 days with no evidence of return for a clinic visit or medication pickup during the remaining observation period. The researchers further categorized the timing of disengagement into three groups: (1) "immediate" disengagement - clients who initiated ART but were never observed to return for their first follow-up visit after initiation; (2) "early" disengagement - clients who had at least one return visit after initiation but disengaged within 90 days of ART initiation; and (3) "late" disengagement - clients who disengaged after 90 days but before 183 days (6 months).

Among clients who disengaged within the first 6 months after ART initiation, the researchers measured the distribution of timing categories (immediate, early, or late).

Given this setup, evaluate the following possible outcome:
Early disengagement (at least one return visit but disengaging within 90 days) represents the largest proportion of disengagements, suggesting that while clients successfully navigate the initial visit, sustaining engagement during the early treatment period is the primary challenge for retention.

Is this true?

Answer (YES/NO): NO